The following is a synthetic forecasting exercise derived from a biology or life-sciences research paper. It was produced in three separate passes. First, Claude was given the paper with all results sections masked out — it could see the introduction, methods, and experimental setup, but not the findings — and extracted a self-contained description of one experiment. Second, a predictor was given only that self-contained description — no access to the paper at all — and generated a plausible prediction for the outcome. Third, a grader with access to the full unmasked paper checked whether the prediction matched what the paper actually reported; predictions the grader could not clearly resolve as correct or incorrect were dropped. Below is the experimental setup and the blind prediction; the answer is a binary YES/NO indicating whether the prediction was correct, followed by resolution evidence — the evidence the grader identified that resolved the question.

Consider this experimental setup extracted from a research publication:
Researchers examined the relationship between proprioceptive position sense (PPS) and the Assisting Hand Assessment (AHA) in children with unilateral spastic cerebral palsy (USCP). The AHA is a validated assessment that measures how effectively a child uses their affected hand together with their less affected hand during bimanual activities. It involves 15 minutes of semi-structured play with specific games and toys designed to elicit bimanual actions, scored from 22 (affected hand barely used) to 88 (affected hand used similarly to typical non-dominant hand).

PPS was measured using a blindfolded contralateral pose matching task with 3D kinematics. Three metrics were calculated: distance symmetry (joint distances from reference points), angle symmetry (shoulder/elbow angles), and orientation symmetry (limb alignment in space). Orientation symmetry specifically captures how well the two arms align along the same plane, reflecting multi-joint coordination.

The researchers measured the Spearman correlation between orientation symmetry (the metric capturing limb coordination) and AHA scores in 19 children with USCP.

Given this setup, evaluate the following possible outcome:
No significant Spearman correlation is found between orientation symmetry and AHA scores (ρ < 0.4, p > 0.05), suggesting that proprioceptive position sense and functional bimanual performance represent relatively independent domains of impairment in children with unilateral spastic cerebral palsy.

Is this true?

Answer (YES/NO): NO